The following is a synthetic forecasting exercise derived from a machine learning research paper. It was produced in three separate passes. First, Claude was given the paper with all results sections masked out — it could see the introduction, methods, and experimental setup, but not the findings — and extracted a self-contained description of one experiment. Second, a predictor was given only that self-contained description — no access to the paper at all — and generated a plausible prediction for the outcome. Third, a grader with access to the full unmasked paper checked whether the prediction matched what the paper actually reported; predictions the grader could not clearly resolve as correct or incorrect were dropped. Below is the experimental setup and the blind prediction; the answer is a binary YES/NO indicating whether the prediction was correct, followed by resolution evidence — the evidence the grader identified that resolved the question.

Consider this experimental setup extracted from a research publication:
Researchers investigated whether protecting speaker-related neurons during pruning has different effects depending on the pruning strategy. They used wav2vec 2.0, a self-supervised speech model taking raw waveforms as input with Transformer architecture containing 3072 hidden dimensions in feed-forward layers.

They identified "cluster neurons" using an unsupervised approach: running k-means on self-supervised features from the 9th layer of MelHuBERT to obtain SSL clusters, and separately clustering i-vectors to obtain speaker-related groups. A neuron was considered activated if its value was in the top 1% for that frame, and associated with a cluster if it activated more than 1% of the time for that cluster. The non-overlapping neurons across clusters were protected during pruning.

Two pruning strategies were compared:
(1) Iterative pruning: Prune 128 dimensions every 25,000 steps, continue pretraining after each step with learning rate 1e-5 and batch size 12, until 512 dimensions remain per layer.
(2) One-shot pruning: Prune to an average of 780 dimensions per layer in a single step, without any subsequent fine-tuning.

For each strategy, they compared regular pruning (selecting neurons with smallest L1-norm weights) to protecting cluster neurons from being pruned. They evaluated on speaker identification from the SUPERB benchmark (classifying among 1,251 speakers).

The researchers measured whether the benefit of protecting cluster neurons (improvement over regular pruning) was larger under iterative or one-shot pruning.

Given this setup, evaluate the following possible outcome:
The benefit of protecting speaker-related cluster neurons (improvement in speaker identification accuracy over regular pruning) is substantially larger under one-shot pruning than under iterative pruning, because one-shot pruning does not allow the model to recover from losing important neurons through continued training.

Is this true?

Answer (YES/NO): YES